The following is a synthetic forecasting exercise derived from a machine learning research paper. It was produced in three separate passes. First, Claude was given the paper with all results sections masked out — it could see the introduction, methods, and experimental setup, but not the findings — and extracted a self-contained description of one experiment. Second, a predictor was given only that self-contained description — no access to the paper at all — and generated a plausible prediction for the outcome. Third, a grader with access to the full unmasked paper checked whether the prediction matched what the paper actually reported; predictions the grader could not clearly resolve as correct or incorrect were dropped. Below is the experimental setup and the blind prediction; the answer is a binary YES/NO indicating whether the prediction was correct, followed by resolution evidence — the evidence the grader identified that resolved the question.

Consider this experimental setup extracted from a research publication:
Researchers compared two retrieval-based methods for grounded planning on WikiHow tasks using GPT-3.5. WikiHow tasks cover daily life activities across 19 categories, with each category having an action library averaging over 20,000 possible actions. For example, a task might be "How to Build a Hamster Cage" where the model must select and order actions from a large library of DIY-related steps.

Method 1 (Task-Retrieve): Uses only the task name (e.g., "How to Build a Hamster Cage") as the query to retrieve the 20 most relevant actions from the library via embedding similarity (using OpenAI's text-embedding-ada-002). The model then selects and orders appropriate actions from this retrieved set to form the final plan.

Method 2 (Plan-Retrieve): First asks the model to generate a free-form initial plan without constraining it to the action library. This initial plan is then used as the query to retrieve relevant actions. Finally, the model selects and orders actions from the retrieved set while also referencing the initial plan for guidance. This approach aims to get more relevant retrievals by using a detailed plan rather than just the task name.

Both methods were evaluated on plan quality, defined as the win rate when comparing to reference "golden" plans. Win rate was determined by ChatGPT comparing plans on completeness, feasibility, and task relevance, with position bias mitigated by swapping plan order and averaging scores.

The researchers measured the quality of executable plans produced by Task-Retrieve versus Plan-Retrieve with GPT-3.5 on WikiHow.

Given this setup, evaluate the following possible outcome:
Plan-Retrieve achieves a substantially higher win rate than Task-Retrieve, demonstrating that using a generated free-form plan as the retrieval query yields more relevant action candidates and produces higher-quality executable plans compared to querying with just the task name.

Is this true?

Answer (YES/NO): NO